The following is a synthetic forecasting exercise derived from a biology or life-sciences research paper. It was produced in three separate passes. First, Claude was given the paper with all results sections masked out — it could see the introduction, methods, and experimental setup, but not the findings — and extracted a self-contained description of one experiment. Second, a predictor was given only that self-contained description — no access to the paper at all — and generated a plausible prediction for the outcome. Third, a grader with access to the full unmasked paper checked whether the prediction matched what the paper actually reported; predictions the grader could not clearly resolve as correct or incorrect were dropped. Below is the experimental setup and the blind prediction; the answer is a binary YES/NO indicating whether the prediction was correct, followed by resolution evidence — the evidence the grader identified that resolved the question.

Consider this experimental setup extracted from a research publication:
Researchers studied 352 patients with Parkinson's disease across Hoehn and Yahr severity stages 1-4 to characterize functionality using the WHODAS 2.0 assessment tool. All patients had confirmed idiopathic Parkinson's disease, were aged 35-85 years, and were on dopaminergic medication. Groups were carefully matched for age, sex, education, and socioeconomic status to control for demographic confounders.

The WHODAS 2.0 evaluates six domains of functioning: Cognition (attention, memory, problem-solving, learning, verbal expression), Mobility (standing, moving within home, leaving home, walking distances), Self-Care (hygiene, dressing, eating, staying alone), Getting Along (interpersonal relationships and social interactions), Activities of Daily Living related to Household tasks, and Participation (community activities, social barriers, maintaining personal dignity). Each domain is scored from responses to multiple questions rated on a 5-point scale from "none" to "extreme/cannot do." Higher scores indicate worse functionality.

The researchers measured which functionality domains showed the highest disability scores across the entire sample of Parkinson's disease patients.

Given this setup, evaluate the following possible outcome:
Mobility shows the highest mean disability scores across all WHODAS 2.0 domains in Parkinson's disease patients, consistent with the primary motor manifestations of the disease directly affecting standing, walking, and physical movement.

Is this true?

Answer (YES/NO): NO